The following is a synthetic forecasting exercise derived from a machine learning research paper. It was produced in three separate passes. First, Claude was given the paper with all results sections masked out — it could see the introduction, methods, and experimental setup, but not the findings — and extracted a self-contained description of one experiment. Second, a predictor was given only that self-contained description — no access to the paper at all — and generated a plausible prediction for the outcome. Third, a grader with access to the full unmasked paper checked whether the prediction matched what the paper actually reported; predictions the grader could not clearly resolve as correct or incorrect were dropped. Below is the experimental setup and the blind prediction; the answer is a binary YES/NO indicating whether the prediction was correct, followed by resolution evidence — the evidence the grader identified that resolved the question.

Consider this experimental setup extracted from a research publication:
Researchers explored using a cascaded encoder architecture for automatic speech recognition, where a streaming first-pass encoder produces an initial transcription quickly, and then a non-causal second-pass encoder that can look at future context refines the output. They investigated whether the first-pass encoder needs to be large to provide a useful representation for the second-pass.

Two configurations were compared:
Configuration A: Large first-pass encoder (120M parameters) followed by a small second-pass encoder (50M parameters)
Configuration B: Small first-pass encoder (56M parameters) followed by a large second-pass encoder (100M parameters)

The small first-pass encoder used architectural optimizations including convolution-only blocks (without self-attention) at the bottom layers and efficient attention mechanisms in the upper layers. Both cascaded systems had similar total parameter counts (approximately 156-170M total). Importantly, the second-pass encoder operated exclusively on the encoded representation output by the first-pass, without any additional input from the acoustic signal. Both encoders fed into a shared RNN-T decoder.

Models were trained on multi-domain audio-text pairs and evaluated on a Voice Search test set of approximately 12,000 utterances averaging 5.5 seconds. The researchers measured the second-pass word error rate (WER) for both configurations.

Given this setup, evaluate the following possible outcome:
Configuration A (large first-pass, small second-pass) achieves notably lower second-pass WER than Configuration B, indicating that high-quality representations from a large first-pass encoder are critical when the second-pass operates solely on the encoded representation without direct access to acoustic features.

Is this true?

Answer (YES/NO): NO